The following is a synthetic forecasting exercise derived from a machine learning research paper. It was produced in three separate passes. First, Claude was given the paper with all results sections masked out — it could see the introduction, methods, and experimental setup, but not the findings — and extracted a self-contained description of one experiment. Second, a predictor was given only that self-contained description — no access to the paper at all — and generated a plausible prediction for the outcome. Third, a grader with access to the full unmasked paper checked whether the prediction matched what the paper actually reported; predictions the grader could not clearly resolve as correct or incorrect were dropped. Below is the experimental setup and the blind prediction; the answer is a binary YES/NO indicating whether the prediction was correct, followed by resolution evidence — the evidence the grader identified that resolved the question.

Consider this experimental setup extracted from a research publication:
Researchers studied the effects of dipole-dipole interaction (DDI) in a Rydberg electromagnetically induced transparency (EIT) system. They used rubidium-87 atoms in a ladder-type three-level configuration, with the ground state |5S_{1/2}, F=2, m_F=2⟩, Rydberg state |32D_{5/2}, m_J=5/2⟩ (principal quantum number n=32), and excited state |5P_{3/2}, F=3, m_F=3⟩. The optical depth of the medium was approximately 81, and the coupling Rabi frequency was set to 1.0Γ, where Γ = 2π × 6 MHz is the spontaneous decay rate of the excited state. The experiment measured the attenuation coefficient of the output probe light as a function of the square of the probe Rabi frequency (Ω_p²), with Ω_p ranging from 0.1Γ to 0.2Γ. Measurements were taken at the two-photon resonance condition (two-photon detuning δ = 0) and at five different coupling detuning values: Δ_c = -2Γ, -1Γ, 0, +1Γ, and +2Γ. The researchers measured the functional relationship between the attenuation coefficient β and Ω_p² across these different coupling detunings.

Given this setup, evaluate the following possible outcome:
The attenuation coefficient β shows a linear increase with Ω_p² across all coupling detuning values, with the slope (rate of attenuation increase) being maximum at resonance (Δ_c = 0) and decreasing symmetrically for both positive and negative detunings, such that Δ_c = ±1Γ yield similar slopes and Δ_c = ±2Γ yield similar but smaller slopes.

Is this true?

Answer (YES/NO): NO